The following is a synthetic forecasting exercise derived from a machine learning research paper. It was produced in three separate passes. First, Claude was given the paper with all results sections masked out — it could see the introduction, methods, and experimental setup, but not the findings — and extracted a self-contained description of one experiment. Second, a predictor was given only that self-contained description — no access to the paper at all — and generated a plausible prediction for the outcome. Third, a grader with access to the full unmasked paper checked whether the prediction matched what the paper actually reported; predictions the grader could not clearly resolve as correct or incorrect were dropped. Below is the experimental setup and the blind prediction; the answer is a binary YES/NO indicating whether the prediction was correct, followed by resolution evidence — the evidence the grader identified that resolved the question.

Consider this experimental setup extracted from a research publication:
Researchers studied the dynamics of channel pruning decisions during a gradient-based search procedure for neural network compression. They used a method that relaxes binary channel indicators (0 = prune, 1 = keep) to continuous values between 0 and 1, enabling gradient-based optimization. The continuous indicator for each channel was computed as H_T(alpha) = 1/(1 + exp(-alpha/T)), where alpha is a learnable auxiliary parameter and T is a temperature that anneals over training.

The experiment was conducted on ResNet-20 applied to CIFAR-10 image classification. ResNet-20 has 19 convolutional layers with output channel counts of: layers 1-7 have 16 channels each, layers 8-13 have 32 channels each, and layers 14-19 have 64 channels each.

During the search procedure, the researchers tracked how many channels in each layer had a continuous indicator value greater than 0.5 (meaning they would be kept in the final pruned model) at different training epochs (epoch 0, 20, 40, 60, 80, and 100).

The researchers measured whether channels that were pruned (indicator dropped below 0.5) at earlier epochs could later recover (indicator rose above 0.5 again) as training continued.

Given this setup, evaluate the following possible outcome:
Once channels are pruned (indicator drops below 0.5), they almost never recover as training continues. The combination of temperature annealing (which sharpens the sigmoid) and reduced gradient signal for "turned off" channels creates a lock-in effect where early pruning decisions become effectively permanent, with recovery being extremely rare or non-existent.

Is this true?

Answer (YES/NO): NO